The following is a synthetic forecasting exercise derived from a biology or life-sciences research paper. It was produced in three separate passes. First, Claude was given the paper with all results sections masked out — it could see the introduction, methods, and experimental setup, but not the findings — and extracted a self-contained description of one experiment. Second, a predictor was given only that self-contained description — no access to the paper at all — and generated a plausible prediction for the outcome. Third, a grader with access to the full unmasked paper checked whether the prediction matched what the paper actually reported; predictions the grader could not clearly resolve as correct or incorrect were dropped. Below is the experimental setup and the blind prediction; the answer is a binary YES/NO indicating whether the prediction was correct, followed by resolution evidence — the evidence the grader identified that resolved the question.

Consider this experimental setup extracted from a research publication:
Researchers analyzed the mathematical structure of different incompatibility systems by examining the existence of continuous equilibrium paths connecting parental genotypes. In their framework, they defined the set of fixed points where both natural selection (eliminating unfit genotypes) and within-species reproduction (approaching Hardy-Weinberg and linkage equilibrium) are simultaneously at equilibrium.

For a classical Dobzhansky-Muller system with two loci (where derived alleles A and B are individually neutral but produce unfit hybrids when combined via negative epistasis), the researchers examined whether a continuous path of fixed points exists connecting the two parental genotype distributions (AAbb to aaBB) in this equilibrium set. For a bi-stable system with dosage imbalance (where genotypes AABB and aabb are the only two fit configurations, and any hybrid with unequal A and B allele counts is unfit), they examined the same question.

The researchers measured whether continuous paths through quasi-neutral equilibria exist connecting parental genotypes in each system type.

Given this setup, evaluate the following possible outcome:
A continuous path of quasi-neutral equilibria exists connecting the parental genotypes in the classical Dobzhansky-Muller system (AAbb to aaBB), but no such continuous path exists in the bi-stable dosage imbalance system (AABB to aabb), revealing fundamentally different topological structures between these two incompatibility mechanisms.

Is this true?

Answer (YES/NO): YES